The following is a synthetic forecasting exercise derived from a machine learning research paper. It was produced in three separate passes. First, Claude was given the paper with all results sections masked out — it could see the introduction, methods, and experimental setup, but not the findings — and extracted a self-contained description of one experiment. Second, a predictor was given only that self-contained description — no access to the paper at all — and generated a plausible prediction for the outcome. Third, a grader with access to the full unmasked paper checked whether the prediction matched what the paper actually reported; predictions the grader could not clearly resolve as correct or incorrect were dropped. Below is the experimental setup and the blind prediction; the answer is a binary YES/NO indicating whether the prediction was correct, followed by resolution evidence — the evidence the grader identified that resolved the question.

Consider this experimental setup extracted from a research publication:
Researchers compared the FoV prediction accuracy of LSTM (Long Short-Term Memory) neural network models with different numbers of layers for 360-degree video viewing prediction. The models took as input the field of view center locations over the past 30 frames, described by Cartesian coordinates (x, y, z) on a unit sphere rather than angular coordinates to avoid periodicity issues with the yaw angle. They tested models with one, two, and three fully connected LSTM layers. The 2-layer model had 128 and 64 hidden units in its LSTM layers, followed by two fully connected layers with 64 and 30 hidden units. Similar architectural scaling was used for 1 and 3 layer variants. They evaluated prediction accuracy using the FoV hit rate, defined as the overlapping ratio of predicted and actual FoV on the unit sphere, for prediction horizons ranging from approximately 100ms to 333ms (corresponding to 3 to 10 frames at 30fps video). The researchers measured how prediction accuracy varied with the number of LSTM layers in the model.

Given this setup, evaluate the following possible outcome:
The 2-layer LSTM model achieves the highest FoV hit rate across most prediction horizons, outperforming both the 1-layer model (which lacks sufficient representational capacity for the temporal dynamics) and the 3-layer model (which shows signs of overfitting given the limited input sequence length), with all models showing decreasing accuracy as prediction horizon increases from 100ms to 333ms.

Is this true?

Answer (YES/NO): NO